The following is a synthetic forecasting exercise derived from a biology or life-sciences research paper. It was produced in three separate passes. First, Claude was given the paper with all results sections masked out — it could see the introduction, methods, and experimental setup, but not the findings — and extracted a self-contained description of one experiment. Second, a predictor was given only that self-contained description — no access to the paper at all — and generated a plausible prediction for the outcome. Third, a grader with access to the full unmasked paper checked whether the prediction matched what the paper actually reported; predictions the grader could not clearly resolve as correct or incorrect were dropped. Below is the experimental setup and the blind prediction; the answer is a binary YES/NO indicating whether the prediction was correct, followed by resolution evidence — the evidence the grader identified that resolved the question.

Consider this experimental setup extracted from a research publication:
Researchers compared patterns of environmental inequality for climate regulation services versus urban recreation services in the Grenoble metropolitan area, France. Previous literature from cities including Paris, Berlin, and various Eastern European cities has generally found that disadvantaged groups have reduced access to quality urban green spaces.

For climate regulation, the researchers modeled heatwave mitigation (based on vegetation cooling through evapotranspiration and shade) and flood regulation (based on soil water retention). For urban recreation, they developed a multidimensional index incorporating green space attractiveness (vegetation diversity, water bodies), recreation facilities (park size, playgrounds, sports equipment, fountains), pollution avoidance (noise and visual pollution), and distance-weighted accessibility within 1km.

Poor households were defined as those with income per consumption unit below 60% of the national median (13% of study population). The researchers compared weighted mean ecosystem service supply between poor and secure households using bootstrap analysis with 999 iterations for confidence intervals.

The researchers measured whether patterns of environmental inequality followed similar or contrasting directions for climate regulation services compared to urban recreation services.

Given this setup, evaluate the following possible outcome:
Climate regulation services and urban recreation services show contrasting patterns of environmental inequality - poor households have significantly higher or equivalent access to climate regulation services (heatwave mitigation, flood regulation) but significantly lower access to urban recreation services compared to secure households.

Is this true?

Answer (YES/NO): NO